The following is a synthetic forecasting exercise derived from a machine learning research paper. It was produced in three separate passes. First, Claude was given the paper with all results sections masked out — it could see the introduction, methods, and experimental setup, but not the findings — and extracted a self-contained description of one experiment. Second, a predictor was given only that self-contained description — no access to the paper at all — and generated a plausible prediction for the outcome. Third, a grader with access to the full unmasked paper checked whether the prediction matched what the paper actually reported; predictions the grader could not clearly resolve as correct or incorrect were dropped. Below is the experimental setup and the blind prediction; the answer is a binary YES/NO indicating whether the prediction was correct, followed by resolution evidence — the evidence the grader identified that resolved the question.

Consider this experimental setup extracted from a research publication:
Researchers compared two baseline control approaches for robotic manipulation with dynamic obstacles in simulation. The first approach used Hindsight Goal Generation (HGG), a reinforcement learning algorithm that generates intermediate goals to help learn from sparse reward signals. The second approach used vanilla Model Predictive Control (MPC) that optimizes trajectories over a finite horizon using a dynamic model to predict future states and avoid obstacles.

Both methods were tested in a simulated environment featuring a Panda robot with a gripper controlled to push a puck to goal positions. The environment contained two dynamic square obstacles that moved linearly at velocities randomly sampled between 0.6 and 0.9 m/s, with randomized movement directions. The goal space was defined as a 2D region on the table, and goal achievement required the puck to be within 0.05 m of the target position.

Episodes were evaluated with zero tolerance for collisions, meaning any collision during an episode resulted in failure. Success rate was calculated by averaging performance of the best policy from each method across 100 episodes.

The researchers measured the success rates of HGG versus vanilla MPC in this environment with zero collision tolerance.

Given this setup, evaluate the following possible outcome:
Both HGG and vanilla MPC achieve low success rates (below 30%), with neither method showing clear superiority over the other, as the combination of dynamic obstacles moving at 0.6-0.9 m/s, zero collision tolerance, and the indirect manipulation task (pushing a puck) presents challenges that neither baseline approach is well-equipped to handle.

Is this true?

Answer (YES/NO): NO